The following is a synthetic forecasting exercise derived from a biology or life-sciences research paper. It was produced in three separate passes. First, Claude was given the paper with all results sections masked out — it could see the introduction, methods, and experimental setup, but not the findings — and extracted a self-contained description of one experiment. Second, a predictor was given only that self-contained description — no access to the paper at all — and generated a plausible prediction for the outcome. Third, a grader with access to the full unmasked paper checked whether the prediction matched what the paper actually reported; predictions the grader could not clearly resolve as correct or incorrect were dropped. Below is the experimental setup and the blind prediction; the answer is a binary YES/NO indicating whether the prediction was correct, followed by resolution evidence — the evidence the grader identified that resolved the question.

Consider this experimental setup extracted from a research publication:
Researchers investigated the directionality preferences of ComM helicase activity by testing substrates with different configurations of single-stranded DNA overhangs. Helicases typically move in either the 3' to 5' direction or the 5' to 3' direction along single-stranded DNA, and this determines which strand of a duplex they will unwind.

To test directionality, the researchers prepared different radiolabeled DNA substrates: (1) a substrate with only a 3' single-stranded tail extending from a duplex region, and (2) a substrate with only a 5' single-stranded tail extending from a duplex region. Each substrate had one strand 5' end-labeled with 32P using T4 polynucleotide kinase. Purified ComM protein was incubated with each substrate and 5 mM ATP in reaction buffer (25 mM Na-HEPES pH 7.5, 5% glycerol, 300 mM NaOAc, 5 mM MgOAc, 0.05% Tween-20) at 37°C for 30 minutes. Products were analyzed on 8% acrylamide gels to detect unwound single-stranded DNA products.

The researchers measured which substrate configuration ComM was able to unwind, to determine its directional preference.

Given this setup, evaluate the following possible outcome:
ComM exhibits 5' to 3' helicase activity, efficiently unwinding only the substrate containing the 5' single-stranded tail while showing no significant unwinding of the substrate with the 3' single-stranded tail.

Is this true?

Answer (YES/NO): YES